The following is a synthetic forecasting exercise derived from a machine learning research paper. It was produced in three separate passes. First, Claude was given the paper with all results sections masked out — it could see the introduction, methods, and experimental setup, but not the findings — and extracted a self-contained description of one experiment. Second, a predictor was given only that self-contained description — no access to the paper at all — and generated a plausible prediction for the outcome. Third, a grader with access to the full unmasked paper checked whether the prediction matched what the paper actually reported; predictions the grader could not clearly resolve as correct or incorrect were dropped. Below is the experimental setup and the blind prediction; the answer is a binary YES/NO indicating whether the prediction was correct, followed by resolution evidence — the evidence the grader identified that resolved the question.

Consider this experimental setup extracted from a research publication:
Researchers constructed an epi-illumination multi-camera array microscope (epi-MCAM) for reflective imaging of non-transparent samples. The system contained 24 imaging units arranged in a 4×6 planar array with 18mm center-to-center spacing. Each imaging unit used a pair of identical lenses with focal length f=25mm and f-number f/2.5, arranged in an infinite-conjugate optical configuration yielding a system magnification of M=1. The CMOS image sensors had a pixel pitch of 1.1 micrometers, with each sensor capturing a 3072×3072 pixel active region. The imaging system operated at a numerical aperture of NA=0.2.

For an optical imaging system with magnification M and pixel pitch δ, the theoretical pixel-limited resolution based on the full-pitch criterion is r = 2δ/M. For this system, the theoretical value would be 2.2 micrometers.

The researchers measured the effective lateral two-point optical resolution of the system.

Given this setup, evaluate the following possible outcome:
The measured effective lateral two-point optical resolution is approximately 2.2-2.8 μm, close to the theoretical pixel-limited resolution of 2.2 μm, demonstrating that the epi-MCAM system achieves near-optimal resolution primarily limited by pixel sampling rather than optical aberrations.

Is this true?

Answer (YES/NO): YES